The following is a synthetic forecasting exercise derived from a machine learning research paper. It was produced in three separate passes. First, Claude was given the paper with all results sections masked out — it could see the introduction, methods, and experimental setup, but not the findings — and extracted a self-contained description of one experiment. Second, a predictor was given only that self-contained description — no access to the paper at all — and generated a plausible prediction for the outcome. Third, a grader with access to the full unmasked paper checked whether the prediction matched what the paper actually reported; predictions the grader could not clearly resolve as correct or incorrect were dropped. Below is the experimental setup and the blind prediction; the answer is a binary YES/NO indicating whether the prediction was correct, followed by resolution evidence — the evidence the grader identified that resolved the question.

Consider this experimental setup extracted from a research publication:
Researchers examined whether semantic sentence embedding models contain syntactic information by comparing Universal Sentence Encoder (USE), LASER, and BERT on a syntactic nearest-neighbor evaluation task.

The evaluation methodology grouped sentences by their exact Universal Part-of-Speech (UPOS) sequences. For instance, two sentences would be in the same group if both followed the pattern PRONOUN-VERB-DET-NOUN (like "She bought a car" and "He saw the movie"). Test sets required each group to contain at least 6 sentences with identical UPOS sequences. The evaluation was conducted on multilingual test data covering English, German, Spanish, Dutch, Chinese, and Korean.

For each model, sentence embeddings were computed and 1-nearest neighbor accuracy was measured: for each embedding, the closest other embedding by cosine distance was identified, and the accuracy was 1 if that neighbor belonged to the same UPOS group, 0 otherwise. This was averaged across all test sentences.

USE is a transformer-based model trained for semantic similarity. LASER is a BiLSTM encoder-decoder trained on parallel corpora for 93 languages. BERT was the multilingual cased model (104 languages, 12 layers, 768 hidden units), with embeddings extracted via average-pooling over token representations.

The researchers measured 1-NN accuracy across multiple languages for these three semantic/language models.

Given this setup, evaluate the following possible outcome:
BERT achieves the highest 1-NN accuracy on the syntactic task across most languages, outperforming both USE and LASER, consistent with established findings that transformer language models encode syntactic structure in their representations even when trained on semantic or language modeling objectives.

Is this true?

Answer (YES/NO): YES